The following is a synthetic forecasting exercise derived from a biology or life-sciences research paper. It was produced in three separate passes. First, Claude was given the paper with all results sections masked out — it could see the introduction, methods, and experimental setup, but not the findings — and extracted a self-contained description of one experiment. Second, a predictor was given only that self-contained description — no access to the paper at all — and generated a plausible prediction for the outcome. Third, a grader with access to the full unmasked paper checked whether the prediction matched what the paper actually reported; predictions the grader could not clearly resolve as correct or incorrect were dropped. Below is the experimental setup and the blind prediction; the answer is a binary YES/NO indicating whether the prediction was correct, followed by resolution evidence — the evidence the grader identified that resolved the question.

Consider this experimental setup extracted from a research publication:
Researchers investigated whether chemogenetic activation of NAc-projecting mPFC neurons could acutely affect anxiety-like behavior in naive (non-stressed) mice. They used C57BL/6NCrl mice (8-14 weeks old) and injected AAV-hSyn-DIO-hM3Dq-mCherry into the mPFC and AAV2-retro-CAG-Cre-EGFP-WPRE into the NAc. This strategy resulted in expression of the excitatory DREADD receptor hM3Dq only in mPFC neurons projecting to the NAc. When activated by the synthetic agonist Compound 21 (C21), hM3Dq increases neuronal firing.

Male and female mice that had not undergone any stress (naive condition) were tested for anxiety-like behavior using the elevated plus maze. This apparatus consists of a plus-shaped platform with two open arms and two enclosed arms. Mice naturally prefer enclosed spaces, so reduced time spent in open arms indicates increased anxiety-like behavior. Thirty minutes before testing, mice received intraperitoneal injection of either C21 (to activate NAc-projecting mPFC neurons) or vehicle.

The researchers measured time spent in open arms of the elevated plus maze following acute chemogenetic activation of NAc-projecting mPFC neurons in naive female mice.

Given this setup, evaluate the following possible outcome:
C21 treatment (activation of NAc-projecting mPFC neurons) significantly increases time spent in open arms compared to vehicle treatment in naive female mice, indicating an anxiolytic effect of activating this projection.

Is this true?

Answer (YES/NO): NO